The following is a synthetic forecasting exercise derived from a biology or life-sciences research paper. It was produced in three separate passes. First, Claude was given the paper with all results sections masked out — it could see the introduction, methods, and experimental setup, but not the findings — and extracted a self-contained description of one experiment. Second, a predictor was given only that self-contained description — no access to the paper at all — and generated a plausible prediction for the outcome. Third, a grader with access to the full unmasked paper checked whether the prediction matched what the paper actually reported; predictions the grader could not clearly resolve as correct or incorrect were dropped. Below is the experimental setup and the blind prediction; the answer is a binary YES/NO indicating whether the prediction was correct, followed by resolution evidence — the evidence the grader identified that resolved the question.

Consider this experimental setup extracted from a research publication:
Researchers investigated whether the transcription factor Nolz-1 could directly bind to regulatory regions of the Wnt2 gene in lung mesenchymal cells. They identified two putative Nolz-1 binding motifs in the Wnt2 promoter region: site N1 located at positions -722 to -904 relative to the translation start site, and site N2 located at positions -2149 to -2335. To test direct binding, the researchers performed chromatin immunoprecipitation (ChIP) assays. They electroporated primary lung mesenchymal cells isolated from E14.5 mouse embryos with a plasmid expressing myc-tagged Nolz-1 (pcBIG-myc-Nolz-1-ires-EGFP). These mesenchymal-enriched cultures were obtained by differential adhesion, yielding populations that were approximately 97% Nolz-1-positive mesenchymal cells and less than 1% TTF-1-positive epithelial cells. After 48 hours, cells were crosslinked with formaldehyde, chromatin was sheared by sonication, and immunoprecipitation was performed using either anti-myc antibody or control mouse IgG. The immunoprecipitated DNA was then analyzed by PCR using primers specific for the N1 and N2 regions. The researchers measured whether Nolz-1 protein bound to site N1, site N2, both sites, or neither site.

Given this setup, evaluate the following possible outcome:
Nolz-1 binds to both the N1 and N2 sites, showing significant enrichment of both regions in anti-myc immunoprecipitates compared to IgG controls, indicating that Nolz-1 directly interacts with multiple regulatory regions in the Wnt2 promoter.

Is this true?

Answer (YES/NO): NO